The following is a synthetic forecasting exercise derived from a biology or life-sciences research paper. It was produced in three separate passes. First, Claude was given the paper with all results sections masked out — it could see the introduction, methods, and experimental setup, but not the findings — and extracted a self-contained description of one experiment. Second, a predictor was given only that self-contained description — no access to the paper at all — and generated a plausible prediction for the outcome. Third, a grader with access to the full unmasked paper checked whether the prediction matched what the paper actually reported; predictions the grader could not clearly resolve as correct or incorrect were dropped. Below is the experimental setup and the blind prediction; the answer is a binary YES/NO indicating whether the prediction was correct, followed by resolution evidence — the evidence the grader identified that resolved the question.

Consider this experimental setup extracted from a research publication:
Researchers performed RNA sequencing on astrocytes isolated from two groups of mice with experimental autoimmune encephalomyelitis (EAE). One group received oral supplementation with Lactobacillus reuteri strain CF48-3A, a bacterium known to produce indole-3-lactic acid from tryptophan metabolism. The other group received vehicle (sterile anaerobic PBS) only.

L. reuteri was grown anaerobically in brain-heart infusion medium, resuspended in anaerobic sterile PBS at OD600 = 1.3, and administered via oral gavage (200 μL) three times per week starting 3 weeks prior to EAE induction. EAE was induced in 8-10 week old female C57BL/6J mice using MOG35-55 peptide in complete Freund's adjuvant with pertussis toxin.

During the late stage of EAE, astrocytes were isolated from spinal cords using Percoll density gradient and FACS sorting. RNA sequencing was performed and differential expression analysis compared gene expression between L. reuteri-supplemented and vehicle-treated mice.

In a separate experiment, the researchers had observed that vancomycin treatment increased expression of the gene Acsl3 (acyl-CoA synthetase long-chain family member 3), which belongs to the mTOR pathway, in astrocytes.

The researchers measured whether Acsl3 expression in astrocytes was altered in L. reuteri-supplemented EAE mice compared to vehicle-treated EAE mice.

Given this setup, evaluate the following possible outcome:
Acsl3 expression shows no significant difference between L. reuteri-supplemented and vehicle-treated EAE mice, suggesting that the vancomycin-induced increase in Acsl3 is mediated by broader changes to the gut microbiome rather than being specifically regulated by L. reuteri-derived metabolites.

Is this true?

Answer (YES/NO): NO